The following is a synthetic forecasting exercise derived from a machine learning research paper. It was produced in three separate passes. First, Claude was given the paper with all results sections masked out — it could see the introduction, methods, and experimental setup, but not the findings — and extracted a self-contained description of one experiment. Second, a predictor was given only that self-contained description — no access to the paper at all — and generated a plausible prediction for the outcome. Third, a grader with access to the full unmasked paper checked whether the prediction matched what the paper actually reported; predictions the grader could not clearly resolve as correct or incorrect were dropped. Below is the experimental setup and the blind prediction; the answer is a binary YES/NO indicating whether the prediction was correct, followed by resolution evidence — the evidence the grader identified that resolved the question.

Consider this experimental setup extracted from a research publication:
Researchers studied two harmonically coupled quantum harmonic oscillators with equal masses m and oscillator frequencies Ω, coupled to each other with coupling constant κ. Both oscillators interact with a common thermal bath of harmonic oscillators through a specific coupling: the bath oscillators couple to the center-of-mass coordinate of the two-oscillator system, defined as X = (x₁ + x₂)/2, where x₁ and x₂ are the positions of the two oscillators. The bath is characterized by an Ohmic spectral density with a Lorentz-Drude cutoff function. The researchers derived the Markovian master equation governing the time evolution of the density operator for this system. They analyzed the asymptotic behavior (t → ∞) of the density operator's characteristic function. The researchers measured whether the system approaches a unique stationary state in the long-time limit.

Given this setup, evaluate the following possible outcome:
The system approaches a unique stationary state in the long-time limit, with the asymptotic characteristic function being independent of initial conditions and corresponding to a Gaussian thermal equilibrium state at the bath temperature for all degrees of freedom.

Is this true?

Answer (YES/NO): NO